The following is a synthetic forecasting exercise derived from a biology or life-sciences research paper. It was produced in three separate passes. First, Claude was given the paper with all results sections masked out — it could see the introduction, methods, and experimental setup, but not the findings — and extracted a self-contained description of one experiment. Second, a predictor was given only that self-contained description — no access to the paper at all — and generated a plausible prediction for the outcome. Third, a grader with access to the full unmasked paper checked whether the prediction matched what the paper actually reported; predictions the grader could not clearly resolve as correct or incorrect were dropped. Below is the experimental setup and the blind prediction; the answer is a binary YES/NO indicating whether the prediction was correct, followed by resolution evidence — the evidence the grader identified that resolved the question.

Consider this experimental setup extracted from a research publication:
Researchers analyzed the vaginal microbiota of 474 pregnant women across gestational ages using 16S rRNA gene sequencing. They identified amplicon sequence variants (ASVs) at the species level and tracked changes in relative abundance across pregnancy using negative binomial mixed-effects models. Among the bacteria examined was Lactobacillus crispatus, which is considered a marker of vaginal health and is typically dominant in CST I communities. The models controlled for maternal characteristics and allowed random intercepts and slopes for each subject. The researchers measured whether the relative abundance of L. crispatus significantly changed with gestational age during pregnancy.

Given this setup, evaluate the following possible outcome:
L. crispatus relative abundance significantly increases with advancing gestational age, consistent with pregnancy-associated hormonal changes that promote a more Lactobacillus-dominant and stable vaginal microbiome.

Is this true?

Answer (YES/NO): YES